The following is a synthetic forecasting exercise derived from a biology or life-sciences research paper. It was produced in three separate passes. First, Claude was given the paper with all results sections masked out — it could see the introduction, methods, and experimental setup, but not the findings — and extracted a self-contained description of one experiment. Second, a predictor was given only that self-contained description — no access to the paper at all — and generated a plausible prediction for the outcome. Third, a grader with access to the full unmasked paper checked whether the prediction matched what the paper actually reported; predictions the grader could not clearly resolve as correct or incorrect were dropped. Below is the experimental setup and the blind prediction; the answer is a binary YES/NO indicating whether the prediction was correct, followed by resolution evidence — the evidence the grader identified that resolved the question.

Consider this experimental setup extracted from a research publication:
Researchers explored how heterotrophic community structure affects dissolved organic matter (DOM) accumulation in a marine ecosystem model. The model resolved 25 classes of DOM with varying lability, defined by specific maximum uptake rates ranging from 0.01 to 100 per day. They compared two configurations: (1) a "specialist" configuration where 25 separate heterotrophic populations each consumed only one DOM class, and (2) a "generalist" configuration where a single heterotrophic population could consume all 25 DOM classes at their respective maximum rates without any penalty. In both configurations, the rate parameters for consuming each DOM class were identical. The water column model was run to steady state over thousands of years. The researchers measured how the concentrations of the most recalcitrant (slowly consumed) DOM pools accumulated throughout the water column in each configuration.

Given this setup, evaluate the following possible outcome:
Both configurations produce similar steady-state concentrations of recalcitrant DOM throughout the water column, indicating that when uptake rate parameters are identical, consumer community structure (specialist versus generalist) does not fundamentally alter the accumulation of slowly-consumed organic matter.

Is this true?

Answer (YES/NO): NO